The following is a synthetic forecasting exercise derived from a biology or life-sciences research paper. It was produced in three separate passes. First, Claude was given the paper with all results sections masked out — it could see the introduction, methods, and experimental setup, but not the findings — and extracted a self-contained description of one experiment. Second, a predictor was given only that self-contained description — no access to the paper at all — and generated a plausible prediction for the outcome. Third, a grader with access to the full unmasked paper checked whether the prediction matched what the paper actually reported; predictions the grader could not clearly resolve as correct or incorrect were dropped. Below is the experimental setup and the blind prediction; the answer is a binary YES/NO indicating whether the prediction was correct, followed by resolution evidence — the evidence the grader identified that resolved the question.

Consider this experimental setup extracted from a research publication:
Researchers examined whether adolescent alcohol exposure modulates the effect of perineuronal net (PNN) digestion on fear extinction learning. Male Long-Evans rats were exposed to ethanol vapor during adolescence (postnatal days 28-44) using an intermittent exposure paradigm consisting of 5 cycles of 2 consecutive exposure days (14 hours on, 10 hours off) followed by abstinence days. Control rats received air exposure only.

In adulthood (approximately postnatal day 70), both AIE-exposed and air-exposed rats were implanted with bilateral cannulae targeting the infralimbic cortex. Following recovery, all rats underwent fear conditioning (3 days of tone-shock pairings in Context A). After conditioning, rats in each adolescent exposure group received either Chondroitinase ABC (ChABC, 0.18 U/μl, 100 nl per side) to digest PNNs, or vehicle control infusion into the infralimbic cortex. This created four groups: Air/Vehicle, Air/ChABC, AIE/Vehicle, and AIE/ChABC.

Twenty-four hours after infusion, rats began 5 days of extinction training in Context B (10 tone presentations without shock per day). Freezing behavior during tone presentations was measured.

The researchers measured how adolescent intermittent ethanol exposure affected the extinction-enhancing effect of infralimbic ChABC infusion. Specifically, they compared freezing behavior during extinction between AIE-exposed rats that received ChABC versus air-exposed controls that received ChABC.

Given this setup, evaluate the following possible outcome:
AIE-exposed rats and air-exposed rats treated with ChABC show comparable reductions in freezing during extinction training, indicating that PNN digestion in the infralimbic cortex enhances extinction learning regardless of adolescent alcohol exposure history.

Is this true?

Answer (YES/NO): NO